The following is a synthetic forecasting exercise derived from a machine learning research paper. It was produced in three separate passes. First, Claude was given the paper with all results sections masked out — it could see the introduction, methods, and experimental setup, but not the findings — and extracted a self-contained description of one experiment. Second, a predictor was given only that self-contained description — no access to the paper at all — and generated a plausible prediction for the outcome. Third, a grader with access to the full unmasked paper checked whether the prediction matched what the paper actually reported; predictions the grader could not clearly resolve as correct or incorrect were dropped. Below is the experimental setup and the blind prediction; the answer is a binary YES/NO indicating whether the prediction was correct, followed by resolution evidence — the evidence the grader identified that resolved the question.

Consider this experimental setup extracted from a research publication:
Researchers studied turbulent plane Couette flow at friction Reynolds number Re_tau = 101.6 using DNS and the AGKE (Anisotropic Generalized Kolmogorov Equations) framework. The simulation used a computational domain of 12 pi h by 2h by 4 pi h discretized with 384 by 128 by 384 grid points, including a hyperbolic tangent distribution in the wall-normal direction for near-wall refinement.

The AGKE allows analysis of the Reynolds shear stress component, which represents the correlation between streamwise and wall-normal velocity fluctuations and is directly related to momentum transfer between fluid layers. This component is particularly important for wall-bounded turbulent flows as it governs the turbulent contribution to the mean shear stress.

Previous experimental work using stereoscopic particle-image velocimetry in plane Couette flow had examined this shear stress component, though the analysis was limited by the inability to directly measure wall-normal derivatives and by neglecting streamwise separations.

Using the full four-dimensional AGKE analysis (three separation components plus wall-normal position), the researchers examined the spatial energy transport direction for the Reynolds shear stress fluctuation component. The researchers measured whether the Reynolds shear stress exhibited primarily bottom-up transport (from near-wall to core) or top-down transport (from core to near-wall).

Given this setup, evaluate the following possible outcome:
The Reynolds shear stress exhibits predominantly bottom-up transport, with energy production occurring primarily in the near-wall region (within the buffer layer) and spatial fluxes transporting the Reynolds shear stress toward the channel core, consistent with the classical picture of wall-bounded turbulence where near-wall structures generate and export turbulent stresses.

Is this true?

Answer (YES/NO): NO